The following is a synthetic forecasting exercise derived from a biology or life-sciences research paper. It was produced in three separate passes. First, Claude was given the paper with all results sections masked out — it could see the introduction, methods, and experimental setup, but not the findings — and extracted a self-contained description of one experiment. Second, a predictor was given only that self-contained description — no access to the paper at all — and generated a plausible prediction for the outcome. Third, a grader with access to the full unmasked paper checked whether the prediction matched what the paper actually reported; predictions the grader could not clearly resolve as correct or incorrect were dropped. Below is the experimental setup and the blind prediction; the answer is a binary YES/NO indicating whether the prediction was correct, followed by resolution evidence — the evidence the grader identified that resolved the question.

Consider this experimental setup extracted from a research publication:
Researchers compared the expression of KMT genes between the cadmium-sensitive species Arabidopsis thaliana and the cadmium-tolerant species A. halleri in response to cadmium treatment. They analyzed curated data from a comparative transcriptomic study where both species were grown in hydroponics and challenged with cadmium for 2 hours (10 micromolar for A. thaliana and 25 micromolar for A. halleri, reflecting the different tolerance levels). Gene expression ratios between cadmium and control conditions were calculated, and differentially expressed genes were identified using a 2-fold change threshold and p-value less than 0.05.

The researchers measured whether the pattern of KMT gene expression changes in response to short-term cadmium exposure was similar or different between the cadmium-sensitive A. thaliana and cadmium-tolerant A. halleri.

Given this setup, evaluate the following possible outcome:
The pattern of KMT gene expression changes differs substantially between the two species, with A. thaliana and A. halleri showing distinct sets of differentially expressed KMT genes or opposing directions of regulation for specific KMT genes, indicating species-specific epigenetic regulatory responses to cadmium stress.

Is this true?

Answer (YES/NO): YES